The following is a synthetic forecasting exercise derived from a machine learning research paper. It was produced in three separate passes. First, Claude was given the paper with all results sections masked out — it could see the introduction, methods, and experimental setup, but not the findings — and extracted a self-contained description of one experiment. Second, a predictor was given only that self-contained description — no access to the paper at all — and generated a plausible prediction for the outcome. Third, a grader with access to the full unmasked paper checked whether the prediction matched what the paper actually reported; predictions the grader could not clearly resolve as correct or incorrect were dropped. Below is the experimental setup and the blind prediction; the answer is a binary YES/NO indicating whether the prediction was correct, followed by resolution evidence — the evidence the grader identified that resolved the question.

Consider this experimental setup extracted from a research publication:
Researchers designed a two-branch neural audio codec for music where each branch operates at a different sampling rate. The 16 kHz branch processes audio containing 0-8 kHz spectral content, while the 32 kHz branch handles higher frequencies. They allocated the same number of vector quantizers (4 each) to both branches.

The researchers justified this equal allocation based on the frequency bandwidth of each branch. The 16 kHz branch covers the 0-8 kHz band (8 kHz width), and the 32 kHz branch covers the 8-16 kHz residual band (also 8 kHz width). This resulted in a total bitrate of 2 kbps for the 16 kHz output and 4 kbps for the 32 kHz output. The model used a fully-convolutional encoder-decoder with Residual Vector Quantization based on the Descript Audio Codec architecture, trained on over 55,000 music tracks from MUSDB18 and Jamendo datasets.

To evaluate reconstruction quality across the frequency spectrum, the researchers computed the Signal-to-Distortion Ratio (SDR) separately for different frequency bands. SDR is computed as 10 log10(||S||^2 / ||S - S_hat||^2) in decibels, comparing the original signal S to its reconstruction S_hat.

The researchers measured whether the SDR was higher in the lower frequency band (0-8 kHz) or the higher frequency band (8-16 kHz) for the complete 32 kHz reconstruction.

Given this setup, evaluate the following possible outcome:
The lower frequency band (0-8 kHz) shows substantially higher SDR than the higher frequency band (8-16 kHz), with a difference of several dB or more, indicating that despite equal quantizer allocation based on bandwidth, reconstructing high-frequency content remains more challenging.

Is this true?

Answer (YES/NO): NO